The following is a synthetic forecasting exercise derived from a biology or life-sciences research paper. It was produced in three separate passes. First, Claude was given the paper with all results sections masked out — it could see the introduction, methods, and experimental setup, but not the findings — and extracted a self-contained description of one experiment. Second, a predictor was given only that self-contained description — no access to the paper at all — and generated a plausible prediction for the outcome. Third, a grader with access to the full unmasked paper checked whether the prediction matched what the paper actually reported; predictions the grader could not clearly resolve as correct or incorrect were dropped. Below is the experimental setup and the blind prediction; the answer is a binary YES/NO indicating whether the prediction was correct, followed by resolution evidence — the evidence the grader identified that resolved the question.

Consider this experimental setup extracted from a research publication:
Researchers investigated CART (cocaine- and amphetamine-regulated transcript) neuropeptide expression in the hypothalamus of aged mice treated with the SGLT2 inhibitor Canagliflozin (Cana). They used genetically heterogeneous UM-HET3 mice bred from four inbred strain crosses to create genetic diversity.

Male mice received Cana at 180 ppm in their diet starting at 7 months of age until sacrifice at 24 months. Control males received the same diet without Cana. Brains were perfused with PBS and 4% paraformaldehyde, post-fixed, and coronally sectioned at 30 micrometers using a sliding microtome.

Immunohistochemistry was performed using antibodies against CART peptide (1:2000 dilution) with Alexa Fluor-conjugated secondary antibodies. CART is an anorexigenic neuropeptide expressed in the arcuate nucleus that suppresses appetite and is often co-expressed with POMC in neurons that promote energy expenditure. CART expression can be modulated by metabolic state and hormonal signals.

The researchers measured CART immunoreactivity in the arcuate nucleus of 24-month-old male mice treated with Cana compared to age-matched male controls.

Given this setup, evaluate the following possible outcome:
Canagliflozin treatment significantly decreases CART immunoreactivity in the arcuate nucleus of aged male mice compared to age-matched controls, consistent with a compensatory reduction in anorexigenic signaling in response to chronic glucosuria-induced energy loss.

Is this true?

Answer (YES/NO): NO